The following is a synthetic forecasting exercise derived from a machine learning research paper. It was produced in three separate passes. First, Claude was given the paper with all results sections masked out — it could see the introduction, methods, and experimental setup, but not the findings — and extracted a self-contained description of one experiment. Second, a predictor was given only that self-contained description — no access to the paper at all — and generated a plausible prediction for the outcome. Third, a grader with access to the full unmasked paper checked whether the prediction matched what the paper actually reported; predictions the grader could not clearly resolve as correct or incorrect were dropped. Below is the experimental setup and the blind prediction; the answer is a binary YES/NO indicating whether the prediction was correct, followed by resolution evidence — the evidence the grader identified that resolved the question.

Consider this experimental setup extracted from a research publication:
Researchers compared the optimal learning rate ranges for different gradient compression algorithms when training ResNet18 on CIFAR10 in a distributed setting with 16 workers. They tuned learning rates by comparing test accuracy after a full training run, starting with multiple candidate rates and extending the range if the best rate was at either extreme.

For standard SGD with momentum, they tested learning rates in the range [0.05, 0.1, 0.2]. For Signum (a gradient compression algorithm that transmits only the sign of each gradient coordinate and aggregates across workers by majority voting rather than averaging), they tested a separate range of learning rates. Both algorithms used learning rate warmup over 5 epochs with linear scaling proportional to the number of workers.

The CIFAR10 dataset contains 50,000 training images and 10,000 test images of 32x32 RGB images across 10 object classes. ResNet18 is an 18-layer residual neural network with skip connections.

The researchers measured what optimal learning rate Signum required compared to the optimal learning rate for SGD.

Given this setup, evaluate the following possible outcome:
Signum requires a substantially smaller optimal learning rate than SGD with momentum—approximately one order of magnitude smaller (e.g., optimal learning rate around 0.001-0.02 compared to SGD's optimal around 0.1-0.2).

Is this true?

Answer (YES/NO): NO